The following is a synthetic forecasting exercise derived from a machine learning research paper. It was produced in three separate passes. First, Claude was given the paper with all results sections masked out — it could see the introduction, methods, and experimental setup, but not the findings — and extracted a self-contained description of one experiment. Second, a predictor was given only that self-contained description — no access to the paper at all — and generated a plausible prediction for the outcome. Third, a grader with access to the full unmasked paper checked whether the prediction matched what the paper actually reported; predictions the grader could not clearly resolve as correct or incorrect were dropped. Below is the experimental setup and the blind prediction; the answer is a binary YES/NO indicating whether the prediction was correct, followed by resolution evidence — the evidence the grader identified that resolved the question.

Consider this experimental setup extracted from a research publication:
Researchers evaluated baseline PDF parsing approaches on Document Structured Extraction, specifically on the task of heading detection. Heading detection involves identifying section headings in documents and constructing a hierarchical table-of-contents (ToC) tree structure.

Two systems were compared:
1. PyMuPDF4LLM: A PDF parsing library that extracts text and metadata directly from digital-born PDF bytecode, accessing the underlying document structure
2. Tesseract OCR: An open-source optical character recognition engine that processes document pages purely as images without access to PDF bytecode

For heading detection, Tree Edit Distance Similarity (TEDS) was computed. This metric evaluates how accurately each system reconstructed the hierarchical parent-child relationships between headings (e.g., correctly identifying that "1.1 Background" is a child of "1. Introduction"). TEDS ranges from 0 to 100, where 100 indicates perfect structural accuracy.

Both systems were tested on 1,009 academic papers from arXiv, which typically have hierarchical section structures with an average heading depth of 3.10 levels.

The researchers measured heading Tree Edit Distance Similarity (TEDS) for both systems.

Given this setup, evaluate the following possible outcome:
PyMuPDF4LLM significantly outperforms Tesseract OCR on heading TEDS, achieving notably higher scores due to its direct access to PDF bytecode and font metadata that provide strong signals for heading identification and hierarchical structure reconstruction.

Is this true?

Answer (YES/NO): YES